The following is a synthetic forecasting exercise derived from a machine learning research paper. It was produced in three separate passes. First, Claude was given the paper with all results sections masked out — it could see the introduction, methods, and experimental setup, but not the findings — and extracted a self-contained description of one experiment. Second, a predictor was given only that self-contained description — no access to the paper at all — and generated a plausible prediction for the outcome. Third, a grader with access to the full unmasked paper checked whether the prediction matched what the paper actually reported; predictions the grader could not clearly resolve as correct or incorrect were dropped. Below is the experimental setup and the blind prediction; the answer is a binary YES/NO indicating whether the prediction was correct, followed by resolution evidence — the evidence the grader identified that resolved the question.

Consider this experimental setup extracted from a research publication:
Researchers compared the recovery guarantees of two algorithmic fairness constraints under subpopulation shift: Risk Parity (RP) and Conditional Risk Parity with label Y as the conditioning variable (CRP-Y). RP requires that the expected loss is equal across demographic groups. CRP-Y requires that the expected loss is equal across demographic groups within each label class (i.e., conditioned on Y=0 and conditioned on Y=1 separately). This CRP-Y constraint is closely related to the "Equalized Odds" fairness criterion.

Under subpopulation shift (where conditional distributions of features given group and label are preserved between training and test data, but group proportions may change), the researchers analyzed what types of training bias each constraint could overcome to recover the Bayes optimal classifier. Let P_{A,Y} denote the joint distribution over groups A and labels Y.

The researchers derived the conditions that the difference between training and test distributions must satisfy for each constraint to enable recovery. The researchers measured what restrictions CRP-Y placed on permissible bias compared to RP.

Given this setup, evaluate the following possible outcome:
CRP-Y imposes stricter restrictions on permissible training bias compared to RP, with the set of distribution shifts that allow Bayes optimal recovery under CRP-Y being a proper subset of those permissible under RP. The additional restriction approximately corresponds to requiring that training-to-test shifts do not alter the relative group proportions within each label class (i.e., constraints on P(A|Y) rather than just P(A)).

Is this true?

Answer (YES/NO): NO